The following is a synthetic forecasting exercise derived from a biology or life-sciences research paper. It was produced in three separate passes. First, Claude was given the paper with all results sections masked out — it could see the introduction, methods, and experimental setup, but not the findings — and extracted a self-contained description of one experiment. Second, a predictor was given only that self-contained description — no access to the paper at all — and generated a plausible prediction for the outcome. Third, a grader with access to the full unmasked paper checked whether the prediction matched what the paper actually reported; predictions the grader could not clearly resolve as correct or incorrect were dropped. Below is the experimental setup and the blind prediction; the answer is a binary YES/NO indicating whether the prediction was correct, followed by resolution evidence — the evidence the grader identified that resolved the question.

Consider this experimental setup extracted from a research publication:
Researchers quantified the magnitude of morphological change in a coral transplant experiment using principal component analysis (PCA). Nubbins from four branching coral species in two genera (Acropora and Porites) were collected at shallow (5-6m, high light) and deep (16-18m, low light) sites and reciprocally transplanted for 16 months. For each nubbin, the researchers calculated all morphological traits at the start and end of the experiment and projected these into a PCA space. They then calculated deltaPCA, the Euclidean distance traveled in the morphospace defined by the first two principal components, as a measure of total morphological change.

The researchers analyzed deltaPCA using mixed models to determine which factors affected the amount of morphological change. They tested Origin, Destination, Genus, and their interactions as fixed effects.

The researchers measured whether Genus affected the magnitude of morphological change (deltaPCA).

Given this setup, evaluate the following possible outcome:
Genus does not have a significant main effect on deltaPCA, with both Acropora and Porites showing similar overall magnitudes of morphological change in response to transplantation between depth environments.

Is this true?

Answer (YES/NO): YES